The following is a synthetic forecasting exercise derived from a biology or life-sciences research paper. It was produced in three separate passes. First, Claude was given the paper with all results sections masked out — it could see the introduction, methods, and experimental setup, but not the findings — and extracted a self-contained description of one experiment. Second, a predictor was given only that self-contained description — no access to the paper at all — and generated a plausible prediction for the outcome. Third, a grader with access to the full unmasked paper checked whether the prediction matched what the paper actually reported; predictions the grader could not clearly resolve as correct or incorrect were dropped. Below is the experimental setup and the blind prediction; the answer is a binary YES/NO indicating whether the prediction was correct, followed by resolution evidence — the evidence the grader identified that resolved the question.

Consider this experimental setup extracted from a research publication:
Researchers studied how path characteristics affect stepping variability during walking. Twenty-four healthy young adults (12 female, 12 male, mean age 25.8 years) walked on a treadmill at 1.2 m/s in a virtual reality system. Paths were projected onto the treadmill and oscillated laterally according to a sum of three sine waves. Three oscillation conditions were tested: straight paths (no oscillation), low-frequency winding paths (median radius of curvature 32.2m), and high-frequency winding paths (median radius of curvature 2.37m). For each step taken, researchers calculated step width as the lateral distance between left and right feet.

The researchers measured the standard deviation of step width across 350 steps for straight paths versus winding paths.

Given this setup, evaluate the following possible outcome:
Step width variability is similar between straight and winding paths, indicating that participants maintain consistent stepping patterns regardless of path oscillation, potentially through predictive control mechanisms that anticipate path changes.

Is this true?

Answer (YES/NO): NO